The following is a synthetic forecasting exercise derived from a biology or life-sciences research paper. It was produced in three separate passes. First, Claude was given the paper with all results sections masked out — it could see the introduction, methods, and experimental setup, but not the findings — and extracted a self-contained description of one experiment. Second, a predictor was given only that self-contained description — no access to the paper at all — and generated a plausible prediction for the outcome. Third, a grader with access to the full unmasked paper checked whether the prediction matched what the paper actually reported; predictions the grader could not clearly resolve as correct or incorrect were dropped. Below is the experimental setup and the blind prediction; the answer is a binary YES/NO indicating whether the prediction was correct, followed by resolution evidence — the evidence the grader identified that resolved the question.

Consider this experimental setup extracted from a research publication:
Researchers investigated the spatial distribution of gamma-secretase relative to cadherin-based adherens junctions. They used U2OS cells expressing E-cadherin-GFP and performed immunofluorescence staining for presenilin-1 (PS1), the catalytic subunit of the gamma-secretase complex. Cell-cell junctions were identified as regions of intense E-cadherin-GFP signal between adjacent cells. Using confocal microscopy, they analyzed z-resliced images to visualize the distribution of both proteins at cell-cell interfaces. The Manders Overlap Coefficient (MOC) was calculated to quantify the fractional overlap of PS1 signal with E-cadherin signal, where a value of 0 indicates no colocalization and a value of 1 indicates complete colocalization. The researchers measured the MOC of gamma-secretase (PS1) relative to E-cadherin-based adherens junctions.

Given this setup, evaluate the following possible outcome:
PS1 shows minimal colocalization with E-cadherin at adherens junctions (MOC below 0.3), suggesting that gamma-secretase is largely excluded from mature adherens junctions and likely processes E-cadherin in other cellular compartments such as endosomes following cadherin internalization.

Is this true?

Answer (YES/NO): NO